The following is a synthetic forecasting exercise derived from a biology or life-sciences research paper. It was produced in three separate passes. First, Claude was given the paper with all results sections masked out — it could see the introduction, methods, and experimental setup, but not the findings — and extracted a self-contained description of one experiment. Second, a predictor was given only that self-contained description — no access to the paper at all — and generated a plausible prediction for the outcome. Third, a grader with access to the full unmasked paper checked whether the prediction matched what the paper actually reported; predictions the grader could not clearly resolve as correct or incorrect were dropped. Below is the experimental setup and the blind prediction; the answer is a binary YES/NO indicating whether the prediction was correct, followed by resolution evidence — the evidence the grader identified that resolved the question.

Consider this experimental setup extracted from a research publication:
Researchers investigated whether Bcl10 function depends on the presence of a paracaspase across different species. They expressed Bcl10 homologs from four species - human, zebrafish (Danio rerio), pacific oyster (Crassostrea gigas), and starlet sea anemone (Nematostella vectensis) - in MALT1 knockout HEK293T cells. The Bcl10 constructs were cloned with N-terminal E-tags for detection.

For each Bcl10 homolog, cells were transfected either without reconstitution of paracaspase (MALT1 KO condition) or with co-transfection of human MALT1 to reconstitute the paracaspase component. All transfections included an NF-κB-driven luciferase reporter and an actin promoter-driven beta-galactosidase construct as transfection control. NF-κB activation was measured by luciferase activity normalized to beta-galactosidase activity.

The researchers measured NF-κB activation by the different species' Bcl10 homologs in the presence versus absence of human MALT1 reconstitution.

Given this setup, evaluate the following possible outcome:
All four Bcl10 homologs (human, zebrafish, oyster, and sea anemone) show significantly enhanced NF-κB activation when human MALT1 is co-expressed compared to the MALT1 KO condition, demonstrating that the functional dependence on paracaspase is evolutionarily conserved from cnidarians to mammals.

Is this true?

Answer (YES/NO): NO